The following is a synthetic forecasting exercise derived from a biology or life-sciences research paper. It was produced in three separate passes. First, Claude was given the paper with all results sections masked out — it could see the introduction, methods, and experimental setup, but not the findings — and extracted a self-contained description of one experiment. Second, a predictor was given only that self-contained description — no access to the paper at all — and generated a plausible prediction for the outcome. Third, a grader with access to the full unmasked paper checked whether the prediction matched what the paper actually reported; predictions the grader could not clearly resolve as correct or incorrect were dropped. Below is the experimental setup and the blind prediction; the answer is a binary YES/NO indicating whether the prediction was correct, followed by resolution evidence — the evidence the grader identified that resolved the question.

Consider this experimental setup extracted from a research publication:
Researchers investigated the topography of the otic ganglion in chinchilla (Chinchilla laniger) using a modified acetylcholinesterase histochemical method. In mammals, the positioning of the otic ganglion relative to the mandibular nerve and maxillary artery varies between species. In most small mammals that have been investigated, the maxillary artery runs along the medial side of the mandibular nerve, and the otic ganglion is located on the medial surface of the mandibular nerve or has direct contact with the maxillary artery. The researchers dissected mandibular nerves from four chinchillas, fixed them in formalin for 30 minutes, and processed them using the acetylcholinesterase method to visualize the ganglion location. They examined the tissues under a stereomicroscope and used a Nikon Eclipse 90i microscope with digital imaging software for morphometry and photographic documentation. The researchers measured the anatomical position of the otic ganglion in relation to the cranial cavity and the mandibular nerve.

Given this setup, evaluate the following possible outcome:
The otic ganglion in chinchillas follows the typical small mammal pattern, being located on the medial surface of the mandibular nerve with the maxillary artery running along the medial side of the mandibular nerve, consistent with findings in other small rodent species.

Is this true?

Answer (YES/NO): YES